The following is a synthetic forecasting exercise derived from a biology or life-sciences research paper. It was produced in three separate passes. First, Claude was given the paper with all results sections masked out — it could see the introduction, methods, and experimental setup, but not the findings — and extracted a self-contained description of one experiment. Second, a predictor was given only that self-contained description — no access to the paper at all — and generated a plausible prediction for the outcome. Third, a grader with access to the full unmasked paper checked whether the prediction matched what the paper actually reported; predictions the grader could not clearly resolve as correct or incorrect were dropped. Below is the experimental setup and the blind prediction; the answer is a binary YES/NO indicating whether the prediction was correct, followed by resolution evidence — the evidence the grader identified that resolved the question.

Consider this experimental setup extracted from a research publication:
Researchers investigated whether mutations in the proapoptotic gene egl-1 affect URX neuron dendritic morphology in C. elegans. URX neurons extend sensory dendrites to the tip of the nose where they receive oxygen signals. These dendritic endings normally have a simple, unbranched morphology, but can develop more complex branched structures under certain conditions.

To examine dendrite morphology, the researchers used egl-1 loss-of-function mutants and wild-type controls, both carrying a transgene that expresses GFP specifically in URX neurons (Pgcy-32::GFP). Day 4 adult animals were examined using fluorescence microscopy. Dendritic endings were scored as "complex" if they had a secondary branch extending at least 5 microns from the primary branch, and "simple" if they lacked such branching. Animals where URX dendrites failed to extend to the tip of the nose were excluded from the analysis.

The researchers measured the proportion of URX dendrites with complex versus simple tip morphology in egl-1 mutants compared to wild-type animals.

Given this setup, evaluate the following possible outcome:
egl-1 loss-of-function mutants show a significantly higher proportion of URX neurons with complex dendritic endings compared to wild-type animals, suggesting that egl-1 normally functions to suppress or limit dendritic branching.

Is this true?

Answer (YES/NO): NO